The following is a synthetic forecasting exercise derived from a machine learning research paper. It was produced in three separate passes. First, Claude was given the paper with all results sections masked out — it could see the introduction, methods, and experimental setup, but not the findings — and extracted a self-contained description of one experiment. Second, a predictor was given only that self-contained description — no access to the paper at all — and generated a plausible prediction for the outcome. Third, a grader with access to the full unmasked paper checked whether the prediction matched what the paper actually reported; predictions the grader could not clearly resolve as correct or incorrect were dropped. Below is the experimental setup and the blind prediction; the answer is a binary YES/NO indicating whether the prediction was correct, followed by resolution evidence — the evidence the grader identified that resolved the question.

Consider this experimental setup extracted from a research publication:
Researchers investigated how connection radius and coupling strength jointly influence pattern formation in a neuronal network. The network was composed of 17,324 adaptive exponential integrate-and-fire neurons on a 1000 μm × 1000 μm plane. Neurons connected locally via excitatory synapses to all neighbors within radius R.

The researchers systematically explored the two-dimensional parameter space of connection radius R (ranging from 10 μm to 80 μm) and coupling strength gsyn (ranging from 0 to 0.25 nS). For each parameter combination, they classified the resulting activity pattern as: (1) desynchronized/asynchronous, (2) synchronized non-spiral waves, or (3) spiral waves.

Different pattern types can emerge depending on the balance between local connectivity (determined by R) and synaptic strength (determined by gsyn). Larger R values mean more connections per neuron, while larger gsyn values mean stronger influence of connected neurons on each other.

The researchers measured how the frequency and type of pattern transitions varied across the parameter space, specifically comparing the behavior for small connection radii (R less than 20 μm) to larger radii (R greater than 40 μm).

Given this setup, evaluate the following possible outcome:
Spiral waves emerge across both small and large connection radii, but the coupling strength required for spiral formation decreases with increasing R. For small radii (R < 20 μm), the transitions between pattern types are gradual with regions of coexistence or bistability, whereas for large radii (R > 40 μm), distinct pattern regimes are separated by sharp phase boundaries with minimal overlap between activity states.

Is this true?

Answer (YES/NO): NO